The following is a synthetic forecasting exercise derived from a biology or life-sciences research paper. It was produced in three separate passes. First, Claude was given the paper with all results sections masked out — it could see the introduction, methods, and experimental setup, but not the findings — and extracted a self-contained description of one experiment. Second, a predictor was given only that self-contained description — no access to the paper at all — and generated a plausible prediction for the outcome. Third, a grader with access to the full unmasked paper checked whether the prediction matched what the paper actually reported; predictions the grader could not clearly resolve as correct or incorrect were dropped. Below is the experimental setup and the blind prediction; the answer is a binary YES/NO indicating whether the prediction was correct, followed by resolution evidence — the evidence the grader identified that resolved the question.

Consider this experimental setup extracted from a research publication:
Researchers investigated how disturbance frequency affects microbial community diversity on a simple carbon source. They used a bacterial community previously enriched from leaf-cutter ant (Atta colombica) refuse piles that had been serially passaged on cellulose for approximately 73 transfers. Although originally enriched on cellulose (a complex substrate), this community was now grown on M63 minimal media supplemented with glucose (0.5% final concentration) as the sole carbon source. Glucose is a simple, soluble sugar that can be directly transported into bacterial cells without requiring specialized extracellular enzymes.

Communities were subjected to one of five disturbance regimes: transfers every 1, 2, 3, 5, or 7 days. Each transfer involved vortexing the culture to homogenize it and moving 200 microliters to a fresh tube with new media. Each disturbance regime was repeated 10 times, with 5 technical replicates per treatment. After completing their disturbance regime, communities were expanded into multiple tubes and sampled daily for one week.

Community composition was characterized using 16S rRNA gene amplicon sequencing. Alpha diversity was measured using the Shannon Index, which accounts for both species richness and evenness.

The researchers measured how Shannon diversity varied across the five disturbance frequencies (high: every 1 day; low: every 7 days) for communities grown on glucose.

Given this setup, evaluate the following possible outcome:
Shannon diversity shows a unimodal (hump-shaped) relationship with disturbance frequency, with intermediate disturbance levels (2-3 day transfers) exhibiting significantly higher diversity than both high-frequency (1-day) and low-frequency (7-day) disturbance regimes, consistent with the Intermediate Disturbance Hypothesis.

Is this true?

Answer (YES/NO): NO